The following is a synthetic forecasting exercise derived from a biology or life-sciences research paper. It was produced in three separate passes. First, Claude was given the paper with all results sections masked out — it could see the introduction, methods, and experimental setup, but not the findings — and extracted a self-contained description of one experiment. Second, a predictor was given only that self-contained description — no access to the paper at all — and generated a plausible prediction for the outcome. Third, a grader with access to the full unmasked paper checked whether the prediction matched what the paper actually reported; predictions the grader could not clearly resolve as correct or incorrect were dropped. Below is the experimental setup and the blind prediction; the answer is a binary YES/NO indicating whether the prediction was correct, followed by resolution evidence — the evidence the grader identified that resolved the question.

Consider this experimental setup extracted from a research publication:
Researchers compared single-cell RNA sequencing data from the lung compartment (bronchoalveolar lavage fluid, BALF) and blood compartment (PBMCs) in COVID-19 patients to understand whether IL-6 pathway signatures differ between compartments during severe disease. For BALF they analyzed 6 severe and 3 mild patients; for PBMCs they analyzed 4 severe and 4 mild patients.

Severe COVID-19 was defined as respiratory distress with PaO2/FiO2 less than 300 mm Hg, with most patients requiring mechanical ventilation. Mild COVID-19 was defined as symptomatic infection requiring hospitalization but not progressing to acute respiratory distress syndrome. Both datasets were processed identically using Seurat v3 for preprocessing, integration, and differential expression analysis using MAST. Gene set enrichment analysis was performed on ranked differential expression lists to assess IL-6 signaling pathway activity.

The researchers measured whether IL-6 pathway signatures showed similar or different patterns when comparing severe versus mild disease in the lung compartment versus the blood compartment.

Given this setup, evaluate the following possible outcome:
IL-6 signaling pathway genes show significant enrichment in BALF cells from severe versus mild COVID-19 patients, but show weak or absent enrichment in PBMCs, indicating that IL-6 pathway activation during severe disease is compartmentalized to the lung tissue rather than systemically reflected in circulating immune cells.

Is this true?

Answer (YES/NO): YES